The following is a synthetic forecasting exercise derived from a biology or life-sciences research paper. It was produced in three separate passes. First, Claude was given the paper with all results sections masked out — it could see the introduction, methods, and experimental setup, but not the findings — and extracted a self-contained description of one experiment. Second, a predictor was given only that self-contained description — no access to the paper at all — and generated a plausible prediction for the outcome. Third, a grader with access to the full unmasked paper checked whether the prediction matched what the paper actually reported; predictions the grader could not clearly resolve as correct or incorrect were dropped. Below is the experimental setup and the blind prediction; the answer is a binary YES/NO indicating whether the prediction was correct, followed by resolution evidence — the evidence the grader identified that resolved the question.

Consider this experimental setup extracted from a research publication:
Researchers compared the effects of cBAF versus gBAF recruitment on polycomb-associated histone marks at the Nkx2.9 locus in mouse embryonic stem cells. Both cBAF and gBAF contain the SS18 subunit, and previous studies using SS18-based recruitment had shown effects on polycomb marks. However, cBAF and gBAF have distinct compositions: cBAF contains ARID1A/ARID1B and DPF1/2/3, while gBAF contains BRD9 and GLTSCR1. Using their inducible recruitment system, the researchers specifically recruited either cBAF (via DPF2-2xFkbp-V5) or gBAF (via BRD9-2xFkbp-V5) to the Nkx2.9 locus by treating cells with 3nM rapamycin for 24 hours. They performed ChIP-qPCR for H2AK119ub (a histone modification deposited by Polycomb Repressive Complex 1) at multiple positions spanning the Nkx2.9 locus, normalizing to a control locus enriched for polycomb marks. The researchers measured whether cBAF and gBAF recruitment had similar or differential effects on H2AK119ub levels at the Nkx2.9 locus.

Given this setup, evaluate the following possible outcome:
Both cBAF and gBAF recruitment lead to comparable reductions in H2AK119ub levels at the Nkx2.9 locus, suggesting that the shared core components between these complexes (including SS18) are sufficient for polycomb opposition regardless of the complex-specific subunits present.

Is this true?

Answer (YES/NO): NO